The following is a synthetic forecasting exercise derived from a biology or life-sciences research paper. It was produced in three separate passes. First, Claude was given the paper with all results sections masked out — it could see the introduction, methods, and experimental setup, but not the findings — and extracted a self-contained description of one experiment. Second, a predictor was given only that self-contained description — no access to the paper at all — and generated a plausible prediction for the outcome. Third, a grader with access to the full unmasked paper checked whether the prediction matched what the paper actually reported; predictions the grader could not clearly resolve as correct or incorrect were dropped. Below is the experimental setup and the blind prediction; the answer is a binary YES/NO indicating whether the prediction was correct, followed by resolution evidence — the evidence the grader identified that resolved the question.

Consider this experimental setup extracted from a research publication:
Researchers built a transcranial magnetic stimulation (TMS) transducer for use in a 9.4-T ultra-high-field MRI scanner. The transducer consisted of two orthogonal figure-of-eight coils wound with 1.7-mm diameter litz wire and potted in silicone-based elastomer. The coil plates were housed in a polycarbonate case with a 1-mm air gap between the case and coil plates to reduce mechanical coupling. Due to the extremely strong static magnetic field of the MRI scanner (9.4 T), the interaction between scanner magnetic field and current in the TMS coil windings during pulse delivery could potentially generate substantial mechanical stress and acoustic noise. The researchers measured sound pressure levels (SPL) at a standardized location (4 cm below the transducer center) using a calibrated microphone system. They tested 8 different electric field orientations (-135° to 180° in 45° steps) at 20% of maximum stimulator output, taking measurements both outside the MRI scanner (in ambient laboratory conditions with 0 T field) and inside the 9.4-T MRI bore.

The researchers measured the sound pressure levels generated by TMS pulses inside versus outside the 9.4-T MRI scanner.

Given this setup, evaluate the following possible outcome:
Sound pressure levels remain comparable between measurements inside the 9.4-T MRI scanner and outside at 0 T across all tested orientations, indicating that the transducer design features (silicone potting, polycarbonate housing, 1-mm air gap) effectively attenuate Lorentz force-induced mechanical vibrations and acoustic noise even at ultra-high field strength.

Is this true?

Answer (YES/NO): NO